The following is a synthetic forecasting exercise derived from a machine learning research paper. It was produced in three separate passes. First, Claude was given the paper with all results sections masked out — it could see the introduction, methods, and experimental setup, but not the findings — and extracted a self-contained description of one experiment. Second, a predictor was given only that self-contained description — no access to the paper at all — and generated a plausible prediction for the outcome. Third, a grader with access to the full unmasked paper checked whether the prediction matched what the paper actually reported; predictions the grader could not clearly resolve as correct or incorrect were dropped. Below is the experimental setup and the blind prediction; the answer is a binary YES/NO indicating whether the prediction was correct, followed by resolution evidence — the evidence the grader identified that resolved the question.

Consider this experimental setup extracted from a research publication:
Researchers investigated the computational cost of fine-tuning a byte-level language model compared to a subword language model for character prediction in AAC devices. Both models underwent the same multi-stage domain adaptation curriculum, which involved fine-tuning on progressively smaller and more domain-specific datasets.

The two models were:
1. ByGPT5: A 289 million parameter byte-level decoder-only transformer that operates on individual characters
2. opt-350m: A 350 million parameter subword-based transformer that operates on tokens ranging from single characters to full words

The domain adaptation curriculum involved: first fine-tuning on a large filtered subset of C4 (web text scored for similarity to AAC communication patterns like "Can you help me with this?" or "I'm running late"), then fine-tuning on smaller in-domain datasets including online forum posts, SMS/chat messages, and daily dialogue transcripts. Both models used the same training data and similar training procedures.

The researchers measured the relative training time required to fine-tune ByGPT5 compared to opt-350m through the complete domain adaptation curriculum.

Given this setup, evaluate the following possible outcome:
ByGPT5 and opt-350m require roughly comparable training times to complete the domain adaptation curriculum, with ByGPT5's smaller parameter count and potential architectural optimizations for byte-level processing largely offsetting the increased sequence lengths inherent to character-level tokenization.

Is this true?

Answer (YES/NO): NO